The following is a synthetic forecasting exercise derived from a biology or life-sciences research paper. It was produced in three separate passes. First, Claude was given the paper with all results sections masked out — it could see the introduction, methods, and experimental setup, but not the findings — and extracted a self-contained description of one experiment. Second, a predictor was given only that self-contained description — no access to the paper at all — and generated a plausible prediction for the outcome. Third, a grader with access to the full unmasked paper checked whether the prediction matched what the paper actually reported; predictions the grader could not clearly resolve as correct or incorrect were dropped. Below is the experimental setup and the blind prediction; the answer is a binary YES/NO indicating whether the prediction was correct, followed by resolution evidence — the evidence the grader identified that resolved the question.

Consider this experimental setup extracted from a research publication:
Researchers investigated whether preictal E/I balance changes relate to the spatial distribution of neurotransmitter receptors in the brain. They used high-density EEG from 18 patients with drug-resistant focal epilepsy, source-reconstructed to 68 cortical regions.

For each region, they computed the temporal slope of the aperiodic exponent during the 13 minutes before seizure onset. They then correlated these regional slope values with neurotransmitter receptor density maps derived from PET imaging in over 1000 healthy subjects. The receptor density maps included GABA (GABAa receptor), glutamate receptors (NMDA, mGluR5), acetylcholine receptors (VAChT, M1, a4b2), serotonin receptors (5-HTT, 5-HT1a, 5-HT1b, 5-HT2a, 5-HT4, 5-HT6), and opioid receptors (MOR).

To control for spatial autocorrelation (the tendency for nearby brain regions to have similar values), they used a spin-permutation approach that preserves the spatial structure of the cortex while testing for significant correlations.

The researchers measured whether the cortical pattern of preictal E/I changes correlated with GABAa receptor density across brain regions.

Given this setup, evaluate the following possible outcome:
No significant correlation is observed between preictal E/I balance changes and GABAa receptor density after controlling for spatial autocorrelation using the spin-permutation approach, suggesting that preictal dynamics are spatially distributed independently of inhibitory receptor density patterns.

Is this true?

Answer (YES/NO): YES